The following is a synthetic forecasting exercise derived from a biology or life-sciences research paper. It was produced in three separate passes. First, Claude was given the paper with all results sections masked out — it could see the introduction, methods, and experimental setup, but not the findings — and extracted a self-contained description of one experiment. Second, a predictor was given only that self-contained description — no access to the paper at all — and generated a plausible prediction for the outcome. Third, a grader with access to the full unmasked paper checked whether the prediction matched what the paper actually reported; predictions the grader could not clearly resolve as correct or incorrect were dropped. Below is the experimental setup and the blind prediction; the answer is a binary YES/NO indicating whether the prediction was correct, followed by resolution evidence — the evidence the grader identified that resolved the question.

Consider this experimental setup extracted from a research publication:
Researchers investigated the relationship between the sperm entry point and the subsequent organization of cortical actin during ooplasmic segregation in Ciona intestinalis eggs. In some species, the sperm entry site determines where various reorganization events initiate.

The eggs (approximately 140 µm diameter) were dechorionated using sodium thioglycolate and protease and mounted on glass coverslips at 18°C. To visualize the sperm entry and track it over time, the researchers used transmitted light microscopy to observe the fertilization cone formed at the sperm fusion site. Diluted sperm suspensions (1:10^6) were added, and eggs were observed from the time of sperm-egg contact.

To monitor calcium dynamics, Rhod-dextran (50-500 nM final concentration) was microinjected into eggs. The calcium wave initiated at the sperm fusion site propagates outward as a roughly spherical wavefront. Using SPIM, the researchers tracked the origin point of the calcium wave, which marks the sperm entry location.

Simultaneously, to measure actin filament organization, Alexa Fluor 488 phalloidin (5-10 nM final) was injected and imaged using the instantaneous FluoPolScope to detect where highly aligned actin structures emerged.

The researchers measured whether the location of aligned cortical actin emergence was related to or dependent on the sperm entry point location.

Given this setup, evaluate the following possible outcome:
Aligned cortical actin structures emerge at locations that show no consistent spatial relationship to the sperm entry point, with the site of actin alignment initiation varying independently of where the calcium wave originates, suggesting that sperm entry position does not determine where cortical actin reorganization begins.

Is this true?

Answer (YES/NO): YES